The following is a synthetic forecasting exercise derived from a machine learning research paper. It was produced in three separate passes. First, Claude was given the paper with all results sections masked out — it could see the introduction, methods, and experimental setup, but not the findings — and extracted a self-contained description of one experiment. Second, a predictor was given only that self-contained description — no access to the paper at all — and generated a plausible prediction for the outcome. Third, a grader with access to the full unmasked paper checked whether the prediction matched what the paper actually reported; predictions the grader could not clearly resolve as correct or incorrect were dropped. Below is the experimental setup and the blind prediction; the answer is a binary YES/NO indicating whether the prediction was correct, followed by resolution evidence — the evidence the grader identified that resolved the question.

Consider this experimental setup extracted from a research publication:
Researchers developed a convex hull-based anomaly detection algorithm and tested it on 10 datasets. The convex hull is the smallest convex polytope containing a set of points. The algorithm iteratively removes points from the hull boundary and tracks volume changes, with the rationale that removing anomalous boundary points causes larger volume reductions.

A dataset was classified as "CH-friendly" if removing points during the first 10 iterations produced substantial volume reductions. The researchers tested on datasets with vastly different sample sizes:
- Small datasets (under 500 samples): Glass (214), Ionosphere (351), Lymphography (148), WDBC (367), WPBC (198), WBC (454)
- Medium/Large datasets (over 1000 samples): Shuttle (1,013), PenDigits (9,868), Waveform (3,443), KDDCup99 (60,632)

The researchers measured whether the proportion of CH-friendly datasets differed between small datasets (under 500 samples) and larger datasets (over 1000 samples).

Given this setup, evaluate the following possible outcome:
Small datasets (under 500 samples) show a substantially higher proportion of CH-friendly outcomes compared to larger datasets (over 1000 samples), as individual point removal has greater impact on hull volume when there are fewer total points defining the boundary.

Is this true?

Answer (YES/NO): NO